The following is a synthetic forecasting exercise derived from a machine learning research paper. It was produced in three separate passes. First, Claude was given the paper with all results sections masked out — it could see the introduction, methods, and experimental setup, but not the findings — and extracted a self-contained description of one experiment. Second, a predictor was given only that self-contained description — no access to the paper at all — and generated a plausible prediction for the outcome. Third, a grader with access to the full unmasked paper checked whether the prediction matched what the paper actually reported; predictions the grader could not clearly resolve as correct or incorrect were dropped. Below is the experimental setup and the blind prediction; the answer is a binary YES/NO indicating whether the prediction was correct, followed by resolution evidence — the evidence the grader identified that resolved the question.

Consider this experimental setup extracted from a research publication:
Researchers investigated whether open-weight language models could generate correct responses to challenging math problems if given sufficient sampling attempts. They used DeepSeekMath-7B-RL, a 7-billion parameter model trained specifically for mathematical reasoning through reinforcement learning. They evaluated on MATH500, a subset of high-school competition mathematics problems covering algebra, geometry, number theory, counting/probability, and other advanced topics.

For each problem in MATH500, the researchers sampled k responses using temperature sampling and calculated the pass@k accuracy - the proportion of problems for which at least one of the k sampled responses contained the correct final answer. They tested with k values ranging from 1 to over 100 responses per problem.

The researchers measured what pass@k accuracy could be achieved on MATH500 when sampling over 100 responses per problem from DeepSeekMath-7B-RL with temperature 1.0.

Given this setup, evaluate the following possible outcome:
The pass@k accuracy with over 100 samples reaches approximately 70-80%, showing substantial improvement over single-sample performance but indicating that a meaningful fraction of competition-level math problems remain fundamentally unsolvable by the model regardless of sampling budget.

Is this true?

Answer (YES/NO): NO